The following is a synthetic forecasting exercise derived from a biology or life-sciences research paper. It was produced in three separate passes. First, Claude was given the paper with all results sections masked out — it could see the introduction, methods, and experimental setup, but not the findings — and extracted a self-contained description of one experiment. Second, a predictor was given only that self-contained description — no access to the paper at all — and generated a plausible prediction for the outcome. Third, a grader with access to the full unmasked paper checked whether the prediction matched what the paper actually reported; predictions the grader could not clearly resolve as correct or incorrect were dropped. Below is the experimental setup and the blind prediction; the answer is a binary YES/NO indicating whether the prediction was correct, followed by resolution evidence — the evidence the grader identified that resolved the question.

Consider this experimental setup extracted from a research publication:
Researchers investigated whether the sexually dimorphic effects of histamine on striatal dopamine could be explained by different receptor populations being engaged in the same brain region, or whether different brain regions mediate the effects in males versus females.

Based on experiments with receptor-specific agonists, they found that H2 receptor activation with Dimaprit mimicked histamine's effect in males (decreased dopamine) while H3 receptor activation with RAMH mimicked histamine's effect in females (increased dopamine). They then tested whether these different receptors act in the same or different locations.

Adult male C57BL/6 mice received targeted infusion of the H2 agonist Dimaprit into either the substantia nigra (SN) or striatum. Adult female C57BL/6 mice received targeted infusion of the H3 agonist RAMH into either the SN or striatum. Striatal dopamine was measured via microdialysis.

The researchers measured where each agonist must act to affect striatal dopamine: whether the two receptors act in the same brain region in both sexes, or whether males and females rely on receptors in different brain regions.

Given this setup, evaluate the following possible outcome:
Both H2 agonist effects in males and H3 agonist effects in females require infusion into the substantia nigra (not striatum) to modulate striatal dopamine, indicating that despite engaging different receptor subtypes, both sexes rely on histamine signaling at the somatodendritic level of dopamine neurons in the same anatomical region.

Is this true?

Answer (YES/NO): NO